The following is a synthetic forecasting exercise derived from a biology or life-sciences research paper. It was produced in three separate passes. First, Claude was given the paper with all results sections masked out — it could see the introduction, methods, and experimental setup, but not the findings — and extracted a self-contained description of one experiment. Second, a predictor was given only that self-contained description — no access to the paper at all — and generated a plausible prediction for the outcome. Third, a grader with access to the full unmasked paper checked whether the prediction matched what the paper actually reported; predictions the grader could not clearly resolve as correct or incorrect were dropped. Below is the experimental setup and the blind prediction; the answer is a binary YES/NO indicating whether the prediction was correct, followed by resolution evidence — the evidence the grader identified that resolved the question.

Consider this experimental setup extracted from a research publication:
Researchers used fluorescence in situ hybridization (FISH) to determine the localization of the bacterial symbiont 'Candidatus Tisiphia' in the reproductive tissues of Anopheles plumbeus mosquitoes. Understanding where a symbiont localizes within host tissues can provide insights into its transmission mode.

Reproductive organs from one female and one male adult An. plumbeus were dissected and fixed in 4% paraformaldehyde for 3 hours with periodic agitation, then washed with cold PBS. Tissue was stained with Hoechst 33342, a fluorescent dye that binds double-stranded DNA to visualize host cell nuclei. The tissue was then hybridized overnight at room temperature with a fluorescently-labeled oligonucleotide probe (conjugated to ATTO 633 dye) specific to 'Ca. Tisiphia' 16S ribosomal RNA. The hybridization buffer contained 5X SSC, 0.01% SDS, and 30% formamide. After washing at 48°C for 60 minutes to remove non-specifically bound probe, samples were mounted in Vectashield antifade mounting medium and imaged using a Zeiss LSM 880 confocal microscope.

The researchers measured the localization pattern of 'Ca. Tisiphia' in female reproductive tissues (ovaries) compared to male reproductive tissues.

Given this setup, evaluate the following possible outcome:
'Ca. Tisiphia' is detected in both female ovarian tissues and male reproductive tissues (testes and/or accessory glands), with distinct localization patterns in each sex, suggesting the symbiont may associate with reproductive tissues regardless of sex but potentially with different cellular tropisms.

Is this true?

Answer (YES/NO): NO